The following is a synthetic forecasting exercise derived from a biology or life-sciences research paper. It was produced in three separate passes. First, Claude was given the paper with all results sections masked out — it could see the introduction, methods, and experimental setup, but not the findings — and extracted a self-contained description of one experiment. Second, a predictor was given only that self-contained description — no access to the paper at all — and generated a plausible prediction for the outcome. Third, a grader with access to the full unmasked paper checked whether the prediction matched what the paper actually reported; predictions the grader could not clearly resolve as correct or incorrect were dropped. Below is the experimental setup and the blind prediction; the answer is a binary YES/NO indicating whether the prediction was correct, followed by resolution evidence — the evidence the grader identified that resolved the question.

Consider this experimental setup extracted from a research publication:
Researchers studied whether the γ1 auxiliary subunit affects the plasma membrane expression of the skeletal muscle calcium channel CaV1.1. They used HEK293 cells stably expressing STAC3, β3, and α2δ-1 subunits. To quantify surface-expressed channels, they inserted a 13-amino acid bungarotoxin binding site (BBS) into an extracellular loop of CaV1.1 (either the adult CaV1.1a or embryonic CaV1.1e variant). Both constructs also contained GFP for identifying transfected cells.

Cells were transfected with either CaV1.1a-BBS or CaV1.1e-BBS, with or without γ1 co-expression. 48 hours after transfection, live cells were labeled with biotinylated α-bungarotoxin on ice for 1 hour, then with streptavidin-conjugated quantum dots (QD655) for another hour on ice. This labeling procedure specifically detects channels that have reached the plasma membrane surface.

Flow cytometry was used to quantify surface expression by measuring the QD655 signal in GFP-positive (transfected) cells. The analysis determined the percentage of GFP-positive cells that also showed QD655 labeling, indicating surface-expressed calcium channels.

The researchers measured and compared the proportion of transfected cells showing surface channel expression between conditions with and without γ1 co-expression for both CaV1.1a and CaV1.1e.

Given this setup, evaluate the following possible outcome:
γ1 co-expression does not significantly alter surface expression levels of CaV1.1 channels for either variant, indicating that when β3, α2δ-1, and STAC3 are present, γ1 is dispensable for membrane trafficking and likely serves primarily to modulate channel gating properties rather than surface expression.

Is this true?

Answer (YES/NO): NO